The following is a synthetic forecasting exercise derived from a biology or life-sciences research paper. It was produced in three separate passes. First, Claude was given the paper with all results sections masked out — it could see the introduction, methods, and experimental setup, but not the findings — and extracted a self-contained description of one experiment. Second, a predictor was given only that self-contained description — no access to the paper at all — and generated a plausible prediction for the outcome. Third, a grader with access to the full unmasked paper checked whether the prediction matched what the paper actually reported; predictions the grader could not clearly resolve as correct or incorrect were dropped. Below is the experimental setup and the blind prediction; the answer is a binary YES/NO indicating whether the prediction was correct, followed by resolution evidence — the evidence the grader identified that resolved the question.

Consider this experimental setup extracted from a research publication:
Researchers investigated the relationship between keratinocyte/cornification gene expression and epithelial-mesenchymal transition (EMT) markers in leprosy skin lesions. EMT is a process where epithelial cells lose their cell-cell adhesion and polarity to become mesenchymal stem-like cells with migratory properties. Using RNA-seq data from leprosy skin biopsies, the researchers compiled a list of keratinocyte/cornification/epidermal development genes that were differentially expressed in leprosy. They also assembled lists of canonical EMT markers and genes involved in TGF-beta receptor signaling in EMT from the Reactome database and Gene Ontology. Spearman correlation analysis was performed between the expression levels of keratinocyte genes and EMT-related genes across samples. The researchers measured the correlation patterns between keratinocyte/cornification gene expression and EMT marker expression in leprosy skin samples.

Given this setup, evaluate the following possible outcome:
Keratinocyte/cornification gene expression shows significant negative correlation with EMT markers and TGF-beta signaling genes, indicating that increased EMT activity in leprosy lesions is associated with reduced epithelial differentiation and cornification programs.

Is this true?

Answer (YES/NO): YES